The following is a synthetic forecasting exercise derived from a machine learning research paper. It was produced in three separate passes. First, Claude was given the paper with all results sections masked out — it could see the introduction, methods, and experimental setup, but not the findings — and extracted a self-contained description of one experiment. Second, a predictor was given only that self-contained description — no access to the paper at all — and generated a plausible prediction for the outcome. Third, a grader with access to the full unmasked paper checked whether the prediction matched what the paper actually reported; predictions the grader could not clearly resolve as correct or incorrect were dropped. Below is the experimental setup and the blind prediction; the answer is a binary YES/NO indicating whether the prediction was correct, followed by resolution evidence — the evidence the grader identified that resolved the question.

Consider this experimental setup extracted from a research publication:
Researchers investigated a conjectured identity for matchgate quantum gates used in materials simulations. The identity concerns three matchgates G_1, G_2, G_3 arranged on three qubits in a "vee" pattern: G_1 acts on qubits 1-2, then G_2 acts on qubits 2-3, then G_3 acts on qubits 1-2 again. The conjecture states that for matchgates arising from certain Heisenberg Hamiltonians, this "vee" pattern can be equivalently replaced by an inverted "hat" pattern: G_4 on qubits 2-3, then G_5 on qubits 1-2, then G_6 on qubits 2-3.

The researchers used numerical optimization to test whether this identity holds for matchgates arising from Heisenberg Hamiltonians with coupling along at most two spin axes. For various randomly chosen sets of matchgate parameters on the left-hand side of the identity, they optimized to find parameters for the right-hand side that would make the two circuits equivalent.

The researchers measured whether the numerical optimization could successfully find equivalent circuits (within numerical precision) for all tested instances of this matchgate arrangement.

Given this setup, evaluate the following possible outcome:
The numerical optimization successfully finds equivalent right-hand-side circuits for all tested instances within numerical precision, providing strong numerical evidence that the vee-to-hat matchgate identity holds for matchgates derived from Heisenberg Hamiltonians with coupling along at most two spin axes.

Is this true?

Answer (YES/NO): YES